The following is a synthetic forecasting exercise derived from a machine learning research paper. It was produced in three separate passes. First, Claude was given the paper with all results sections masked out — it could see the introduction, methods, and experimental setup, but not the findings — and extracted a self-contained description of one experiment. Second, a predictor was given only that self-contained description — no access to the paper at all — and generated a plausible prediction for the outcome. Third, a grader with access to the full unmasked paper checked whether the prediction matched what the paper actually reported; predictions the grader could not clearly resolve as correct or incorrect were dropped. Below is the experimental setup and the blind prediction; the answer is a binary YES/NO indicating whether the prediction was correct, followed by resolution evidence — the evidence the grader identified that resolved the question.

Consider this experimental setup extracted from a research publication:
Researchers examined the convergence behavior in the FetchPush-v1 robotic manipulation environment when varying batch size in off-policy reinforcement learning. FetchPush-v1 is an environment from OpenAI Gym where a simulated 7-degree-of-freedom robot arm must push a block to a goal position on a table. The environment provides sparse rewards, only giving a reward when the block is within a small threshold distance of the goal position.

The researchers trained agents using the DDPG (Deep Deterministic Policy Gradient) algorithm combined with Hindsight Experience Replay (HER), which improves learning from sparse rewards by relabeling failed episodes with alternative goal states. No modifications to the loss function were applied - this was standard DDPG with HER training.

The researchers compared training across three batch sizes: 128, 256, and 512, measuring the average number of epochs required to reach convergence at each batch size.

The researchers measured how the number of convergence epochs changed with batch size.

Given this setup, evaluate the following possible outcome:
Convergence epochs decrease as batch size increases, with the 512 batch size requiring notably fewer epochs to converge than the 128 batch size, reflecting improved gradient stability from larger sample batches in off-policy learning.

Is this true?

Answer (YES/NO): YES